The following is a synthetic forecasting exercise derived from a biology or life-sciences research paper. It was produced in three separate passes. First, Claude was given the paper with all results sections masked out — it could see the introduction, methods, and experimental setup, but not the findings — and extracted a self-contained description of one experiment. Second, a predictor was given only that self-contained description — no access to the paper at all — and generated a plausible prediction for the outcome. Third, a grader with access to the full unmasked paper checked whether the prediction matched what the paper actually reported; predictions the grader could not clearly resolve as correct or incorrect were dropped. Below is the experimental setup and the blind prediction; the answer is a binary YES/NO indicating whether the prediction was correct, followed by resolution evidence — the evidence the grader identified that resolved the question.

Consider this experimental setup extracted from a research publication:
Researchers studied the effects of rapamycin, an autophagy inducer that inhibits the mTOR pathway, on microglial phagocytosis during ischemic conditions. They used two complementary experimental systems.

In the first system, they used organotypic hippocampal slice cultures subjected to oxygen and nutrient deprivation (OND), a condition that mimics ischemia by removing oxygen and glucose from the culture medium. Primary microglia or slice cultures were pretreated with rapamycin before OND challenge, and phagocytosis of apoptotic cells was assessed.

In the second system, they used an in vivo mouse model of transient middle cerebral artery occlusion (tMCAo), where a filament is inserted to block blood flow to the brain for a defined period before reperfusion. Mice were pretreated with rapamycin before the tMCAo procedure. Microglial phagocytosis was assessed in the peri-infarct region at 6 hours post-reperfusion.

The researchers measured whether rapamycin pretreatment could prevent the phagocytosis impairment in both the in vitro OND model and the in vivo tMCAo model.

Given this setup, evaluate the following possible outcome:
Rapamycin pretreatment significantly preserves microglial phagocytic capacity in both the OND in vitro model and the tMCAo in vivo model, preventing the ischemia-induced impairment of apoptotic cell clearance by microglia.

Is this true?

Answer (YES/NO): NO